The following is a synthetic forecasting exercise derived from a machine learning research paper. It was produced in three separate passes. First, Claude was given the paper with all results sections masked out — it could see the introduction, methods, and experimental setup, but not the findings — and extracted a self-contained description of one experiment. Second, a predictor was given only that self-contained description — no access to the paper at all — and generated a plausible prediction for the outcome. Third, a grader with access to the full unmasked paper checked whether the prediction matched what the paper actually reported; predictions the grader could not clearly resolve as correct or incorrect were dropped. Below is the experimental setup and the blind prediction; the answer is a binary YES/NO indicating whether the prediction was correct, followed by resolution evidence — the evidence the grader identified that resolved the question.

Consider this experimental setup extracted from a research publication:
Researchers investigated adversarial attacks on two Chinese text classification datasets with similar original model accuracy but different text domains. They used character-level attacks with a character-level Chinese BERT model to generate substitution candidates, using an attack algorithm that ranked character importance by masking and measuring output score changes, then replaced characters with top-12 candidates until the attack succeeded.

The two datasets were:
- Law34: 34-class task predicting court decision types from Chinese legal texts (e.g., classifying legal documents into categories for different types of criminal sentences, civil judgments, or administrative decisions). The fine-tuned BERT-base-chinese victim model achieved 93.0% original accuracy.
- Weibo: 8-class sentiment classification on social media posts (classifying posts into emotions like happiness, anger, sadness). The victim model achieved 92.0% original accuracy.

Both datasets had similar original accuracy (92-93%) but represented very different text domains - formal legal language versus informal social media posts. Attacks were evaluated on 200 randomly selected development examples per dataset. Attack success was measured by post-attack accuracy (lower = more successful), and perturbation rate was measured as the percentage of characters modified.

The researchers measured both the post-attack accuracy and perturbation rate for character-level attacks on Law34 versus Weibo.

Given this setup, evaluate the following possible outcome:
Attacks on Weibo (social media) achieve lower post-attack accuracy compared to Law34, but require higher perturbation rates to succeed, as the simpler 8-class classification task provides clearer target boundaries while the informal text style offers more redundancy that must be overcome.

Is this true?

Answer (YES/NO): NO